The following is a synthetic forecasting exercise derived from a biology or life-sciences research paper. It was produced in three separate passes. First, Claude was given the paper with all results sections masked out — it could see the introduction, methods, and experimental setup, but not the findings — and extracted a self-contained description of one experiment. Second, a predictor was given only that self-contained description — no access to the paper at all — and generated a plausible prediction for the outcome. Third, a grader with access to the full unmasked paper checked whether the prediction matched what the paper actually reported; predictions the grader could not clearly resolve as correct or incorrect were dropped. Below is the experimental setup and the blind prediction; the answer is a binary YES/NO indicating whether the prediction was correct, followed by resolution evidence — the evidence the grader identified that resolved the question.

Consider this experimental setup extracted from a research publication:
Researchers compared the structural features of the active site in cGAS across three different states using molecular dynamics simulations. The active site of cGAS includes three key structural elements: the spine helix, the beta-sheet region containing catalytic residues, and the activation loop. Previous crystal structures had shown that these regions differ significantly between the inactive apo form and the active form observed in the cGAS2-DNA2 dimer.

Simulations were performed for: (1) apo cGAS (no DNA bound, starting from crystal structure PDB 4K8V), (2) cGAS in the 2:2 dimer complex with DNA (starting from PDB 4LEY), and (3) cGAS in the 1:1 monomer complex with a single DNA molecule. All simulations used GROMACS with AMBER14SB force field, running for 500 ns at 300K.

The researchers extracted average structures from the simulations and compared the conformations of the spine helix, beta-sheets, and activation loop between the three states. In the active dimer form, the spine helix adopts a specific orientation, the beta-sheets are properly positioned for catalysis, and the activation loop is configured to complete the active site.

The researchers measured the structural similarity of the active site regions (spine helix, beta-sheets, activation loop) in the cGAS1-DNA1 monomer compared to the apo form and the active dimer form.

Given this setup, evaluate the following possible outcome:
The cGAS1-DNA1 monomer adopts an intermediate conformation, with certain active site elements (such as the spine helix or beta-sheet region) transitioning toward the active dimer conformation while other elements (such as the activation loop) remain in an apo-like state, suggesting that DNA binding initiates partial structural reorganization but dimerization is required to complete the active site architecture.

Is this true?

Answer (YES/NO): NO